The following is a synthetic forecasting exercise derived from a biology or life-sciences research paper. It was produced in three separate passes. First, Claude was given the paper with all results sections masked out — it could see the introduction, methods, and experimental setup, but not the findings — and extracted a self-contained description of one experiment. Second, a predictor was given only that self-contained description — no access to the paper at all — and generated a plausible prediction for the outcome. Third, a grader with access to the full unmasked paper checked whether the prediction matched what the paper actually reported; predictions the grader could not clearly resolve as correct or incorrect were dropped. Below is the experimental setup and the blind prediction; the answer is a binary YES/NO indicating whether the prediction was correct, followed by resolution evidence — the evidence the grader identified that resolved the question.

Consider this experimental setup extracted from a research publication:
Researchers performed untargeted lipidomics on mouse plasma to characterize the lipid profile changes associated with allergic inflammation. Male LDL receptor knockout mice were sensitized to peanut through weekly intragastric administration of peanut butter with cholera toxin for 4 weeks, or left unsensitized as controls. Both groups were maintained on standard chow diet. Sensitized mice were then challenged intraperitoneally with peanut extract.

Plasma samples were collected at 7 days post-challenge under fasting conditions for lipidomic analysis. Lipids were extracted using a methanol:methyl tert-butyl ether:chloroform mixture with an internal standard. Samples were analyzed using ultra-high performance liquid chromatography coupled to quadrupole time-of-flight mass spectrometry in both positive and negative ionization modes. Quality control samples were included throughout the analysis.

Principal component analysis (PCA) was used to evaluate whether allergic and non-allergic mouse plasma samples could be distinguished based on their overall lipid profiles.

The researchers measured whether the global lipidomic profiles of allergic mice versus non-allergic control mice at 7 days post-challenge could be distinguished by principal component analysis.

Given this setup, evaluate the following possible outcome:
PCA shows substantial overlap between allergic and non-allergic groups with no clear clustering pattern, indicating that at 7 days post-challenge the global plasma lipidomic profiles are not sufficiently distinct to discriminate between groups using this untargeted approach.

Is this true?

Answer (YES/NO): NO